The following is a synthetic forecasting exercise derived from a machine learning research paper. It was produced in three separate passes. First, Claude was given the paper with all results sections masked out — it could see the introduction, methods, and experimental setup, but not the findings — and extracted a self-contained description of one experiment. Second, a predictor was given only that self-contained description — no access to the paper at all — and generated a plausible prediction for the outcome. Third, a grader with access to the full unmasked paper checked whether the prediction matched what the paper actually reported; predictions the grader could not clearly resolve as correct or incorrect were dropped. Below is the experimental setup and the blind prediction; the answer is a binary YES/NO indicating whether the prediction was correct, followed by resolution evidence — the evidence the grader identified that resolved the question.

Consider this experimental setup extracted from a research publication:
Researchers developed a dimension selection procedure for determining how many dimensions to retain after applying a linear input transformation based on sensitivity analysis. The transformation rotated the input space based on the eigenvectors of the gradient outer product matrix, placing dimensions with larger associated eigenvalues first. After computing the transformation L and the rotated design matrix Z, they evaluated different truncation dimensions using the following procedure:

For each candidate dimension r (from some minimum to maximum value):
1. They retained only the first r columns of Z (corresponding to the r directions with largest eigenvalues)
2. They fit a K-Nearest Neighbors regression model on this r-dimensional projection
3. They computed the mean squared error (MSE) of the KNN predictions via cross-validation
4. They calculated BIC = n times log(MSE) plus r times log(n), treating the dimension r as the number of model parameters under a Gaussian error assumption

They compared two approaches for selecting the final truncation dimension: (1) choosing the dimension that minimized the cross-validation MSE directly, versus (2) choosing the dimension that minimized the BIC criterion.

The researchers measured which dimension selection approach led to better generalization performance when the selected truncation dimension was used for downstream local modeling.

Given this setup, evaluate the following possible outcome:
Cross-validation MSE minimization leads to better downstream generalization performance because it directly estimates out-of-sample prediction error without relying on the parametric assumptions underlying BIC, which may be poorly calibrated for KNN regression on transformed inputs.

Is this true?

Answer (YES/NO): NO